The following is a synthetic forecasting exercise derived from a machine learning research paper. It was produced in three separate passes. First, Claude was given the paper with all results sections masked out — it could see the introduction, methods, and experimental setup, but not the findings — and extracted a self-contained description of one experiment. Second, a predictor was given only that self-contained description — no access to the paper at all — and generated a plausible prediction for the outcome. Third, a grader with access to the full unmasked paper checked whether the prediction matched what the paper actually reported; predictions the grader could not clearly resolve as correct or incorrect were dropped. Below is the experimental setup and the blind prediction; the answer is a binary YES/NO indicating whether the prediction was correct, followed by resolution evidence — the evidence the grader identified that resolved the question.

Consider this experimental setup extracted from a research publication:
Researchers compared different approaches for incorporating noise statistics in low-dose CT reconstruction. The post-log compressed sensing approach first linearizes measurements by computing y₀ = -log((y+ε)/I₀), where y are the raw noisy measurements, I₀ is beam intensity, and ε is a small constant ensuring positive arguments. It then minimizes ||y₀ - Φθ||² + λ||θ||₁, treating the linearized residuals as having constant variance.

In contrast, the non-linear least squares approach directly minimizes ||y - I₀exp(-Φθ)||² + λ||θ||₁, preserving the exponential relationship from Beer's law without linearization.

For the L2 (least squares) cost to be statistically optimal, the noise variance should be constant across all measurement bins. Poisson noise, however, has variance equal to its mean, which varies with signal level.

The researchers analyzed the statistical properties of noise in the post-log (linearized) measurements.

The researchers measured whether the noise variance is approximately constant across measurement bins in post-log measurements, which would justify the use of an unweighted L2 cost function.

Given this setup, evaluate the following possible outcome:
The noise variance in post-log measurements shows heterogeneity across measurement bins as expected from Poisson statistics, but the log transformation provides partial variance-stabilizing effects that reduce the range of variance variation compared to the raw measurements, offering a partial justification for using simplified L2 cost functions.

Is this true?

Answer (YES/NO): NO